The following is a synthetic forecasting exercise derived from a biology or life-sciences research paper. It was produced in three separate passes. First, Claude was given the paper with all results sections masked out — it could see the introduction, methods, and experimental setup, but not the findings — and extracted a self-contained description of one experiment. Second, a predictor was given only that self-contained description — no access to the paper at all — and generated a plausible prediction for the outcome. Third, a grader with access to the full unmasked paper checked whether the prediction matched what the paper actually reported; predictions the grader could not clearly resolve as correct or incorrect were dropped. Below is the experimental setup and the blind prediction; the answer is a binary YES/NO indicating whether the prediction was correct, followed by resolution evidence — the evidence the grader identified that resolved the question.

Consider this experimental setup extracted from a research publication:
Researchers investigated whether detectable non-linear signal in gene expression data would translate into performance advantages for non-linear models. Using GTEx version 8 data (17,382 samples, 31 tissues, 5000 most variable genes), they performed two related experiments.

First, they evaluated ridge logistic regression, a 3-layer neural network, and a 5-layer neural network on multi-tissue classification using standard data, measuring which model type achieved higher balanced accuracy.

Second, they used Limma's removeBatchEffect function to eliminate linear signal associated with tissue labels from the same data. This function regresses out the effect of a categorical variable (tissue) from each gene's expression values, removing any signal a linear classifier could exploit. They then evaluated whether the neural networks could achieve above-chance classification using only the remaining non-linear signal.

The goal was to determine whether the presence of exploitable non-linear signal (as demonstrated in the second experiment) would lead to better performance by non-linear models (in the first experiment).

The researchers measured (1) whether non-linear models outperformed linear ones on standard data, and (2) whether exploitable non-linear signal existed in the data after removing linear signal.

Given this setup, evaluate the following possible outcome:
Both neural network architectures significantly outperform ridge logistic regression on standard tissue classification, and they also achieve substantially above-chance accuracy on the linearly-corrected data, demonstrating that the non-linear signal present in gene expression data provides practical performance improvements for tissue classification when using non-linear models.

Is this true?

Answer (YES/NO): NO